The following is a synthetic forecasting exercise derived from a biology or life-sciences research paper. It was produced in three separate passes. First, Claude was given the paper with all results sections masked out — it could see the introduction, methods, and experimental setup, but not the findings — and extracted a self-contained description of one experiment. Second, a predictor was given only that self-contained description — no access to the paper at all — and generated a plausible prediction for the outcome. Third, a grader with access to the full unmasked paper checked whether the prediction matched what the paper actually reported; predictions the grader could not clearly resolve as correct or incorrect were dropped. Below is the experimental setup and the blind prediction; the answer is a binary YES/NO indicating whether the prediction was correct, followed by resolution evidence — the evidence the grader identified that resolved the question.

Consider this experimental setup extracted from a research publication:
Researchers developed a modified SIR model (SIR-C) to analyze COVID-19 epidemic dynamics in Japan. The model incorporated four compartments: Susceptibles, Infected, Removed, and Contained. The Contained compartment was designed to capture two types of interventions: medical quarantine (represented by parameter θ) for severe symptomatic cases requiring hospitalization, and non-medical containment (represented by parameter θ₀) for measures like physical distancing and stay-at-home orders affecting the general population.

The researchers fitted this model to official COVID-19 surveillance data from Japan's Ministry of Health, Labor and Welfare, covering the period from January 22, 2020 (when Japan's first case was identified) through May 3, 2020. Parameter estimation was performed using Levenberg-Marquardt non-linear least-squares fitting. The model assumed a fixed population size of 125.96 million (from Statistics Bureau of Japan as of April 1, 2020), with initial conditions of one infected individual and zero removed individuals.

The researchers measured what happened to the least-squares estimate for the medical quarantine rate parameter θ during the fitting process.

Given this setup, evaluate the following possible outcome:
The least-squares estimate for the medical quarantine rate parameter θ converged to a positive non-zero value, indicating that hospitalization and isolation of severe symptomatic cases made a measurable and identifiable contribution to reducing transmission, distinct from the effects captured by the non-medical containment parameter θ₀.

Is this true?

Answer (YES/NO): NO